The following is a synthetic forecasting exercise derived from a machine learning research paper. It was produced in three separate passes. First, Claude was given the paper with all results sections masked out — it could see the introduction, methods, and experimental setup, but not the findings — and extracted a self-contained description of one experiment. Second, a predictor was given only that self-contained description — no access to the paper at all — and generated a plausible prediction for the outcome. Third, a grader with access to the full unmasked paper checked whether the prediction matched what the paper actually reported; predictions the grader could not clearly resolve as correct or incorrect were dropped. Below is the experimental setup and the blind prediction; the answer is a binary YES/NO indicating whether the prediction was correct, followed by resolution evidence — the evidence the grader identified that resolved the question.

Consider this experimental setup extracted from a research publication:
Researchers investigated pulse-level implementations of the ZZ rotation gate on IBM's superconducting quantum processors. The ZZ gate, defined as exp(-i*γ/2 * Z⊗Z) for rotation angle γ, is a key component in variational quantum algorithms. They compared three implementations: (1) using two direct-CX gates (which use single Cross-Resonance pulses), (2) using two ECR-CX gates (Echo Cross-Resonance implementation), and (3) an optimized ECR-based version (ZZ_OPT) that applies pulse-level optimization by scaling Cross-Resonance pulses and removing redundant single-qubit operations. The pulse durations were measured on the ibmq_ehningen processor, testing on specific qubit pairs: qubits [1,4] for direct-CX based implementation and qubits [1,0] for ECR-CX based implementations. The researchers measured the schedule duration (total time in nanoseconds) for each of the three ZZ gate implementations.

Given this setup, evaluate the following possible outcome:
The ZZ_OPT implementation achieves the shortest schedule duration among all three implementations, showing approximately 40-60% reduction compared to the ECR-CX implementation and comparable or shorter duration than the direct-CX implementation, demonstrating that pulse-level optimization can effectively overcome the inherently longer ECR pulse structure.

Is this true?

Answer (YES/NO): NO